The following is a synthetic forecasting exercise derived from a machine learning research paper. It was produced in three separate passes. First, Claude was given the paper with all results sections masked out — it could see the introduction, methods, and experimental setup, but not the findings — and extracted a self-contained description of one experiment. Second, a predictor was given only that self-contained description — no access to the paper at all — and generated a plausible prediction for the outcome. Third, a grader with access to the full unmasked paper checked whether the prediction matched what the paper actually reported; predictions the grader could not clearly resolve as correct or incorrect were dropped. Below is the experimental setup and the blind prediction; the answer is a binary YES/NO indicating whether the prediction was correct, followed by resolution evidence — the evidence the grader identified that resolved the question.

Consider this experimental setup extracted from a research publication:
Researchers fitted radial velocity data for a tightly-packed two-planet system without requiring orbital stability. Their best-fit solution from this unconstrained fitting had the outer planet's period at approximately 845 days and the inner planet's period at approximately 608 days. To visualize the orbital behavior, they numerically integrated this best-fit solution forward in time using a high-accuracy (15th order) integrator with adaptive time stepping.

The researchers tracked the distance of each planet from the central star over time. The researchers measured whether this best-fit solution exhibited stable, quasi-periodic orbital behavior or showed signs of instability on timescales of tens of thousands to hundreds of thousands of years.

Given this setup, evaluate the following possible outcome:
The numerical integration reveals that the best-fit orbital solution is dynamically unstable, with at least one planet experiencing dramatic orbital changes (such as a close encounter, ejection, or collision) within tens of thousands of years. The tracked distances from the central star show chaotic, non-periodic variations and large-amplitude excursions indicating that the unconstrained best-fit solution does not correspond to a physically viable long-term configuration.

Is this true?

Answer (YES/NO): YES